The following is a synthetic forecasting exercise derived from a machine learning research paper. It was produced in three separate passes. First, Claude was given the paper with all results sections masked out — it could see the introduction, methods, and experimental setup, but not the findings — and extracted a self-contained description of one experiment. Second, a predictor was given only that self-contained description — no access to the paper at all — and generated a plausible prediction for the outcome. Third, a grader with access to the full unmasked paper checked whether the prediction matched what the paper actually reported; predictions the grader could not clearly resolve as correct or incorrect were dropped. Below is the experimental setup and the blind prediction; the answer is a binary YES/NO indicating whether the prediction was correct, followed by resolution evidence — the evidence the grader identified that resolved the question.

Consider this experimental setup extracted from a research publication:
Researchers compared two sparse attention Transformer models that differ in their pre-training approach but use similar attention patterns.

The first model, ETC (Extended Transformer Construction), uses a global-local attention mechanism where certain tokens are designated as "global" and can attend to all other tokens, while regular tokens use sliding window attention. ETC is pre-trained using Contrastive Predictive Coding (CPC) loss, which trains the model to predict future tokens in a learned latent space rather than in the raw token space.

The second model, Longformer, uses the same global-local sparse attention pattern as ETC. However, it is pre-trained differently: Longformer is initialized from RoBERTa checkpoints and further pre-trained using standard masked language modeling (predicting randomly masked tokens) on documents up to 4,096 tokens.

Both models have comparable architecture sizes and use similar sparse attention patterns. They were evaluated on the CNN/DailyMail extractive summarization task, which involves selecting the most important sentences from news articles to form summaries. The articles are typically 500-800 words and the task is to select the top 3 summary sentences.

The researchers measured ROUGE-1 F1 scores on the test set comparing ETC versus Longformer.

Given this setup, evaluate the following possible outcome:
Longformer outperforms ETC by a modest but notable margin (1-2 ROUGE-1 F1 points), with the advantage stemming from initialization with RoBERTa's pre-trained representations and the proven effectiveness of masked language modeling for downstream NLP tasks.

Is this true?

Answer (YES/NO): NO